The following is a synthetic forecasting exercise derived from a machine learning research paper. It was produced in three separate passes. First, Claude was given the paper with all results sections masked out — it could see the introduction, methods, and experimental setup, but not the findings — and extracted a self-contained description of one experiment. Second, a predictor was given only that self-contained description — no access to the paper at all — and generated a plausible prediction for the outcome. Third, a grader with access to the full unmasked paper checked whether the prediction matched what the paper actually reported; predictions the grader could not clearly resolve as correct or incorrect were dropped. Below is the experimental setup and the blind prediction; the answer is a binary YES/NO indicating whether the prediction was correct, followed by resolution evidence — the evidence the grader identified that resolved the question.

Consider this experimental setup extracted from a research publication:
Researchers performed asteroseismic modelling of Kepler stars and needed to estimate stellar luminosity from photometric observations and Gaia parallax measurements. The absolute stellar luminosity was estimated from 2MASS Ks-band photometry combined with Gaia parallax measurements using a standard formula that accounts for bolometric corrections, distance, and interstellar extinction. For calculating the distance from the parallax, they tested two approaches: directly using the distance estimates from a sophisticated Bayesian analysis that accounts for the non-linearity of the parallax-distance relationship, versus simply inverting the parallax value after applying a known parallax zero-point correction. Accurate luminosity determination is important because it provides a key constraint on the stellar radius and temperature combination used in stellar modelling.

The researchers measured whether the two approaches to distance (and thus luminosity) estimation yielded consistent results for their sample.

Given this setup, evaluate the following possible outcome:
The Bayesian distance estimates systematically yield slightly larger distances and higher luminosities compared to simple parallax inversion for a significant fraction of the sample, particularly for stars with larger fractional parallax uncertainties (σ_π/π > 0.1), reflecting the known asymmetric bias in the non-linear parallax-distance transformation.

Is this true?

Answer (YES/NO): NO